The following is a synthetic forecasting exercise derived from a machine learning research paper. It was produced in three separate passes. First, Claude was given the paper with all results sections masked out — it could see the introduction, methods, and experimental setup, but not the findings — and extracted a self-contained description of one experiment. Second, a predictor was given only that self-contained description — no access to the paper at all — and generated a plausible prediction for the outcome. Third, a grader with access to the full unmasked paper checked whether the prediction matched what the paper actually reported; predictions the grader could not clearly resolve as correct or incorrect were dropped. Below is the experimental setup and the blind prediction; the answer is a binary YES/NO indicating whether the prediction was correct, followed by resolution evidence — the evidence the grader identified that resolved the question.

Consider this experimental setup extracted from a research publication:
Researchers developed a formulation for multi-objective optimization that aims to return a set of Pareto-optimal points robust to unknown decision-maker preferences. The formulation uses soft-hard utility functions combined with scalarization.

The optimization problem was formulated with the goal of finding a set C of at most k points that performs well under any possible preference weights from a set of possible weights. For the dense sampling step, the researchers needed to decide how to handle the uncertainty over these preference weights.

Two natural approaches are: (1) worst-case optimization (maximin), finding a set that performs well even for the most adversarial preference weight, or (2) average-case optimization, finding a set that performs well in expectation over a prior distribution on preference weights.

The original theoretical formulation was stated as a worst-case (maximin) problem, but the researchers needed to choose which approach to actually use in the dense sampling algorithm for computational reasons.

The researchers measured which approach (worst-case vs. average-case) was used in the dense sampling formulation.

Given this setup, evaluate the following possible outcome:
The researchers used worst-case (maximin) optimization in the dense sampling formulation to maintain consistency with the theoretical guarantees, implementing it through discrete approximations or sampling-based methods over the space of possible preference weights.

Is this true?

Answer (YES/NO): NO